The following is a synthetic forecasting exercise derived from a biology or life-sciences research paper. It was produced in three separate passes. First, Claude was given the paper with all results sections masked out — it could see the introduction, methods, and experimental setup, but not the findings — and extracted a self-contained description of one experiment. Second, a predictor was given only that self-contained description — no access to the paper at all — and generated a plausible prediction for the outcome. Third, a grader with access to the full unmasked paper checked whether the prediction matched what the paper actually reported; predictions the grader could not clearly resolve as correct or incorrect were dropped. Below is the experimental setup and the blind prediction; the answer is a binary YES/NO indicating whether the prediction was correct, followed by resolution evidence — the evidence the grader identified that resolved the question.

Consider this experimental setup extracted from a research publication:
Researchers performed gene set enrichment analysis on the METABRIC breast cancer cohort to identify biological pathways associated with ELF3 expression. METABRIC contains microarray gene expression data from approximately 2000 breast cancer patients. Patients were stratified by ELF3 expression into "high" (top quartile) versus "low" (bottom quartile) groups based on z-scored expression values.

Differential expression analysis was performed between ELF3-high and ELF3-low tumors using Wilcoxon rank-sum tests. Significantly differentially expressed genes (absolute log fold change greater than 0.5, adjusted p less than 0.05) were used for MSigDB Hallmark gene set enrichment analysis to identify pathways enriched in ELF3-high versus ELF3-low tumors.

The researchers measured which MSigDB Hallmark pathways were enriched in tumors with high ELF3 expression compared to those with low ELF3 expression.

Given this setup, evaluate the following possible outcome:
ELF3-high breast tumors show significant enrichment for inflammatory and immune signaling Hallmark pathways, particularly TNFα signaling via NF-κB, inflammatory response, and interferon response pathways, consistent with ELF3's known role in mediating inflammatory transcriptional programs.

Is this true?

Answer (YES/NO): NO